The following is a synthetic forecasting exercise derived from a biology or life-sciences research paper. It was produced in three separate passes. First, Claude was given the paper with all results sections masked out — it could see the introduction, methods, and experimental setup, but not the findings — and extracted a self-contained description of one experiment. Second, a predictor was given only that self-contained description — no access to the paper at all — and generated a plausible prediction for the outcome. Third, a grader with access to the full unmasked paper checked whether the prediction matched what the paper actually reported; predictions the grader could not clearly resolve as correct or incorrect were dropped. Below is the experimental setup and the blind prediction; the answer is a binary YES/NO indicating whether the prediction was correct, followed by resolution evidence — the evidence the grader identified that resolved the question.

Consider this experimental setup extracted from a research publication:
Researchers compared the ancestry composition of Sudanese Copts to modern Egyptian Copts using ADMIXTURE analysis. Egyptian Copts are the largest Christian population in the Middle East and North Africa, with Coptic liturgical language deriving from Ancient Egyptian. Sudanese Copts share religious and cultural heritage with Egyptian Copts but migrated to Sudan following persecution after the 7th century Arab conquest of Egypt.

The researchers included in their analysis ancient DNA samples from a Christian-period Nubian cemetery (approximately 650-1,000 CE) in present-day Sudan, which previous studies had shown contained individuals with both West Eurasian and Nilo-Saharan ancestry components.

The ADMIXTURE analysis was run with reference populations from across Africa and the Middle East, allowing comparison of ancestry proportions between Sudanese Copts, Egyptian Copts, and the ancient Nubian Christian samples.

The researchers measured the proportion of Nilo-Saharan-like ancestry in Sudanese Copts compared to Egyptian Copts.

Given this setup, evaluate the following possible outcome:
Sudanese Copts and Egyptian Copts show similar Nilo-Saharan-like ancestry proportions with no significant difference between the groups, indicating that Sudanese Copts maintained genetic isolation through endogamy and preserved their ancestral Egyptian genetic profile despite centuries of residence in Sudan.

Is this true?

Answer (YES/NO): NO